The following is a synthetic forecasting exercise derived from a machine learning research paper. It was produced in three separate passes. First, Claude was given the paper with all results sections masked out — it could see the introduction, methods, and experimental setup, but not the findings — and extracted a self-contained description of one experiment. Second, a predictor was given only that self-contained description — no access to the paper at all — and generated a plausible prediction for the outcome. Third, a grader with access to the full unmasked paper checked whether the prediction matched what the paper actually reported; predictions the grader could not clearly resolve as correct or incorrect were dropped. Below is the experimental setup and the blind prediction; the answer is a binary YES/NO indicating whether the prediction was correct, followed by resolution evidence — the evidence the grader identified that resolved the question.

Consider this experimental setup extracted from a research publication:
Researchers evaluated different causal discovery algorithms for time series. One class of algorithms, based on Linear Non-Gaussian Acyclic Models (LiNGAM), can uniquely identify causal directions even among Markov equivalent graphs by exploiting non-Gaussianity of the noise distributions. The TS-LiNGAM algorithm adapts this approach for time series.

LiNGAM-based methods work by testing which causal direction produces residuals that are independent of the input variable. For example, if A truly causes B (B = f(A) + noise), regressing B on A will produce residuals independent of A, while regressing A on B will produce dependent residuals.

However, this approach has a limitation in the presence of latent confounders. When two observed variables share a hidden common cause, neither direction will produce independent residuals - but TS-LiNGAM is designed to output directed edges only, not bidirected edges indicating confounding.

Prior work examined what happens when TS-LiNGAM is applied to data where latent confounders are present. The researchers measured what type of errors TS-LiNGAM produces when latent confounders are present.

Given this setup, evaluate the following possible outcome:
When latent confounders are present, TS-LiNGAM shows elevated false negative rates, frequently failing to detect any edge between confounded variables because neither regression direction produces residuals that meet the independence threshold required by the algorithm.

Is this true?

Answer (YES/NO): NO